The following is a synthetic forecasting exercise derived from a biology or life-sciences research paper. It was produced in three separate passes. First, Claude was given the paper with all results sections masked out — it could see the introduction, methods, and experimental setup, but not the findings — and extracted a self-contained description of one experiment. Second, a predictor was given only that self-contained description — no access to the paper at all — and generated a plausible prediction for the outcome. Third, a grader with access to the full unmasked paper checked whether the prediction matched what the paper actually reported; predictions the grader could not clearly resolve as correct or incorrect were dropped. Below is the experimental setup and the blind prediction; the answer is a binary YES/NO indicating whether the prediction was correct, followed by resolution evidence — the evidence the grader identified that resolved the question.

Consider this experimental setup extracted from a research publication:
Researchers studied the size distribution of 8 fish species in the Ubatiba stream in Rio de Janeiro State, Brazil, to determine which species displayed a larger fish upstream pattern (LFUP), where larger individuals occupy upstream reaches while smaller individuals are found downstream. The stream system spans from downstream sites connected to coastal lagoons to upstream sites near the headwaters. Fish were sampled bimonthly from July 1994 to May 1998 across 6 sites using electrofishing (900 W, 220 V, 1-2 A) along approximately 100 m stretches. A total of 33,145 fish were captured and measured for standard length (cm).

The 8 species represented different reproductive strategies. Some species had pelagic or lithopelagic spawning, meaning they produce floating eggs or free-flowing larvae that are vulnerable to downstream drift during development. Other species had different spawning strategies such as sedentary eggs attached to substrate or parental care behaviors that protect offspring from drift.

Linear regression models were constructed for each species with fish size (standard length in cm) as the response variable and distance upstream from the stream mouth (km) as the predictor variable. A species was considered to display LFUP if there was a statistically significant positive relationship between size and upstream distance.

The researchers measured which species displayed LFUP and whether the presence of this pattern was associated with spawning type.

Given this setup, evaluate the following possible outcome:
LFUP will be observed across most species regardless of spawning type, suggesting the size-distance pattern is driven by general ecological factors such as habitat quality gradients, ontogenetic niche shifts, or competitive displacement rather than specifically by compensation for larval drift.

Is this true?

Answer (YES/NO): NO